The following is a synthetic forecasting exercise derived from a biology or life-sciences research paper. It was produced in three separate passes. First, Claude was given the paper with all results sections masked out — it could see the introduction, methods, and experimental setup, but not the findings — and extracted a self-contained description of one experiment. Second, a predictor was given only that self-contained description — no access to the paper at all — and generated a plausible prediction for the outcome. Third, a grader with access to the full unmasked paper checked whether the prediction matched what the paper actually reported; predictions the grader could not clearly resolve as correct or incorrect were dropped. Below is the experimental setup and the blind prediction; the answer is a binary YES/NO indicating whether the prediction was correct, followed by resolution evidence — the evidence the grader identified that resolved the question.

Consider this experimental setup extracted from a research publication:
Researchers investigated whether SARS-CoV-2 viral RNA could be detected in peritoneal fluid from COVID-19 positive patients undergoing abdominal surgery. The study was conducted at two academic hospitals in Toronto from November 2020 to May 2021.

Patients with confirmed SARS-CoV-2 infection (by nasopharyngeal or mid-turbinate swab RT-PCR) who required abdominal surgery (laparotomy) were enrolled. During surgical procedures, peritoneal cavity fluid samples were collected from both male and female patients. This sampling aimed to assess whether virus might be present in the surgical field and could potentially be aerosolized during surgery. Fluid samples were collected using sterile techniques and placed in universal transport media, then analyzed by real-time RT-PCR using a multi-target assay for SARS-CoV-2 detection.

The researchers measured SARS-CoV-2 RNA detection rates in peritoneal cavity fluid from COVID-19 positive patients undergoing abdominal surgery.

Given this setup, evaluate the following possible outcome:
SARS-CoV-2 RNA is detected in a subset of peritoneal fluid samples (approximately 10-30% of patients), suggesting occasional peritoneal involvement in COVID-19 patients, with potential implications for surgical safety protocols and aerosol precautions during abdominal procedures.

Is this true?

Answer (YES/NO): YES